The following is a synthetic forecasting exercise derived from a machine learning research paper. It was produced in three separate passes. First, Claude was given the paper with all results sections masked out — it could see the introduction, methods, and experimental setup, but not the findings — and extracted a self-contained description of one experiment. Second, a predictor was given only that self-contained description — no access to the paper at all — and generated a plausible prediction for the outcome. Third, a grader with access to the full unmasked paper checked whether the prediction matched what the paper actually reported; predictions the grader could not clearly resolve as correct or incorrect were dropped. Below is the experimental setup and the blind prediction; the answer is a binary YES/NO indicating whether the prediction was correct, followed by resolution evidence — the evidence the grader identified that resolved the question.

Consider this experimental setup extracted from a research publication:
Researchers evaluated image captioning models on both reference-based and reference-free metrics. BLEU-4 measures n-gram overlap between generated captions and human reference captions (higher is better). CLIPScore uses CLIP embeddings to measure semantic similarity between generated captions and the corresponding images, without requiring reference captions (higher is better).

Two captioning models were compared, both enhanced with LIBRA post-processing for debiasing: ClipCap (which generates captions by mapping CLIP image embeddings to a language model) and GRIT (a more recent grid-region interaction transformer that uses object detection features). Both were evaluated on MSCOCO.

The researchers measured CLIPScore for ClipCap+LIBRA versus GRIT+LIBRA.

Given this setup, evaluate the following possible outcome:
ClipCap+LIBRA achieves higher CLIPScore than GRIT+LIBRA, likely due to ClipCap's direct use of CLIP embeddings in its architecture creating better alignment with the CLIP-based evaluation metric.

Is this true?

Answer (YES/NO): YES